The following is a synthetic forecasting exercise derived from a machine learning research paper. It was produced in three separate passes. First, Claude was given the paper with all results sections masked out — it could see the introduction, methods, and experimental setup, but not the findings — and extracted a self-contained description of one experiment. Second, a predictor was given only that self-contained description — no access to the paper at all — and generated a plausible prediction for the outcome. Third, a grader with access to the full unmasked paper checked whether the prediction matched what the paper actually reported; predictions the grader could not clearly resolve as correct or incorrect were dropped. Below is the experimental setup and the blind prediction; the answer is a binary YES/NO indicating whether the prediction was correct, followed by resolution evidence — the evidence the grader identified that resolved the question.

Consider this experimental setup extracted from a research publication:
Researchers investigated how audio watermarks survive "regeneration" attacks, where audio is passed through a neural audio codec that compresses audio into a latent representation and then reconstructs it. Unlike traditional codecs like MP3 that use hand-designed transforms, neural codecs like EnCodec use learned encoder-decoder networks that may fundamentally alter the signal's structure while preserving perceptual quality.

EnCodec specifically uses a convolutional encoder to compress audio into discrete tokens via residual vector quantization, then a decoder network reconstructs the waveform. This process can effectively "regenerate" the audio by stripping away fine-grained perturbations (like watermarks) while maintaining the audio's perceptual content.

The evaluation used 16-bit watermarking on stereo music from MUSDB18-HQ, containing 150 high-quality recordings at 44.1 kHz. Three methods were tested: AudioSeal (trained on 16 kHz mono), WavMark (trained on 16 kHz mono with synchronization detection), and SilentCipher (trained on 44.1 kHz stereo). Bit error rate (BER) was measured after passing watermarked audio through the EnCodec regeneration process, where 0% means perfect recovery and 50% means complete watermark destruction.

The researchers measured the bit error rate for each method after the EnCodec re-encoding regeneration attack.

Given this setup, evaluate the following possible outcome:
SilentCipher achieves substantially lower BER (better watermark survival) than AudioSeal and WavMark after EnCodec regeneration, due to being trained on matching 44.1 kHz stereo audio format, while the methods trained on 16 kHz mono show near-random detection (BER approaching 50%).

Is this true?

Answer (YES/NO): NO